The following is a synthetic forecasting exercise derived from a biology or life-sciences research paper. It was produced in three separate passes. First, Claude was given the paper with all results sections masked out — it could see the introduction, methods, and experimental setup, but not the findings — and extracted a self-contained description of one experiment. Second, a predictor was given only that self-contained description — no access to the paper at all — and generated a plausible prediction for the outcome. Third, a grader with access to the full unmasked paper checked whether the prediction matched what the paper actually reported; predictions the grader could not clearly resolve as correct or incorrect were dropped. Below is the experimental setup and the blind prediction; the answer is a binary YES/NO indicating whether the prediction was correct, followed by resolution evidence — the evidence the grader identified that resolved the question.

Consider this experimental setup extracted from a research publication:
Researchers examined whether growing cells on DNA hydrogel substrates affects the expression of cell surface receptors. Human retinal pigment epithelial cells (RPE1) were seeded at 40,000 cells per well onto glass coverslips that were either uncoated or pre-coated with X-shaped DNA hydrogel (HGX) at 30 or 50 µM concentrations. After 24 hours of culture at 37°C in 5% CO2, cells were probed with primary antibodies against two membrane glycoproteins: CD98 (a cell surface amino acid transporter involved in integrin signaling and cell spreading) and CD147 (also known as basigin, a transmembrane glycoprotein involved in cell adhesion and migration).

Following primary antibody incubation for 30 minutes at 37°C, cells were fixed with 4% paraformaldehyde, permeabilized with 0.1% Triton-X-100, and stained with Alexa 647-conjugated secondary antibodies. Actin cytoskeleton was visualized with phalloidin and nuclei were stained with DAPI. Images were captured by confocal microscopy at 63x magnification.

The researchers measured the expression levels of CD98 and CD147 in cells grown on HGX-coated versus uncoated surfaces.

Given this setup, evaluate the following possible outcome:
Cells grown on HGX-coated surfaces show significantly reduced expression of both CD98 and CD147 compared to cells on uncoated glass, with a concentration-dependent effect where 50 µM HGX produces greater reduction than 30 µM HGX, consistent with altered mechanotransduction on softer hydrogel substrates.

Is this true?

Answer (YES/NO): NO